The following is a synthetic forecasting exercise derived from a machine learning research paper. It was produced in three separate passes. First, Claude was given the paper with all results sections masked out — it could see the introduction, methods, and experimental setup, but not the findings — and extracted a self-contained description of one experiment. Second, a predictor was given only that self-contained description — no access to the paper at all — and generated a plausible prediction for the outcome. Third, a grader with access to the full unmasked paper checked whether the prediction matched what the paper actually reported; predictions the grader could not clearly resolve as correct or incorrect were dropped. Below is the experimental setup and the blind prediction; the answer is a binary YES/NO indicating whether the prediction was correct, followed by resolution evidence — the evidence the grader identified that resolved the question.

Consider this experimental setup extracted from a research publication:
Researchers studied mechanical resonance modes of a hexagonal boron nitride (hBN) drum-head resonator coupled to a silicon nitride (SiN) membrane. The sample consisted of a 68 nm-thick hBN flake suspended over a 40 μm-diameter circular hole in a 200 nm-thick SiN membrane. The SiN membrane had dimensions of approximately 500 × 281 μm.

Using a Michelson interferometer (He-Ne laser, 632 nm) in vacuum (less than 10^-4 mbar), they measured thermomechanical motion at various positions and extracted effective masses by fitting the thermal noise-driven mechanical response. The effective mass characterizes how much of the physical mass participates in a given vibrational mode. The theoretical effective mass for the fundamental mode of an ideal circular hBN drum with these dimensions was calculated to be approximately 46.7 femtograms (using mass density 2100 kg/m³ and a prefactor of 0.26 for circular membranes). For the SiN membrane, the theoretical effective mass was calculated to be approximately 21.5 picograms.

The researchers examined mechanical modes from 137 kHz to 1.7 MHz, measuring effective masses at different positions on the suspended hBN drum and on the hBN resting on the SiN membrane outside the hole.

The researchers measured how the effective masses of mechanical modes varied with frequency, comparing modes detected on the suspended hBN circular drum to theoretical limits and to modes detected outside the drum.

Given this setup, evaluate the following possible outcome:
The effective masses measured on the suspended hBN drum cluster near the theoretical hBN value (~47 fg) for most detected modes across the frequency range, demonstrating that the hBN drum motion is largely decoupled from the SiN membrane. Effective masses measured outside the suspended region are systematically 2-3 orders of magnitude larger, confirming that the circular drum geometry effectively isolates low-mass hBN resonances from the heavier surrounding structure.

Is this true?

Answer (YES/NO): NO